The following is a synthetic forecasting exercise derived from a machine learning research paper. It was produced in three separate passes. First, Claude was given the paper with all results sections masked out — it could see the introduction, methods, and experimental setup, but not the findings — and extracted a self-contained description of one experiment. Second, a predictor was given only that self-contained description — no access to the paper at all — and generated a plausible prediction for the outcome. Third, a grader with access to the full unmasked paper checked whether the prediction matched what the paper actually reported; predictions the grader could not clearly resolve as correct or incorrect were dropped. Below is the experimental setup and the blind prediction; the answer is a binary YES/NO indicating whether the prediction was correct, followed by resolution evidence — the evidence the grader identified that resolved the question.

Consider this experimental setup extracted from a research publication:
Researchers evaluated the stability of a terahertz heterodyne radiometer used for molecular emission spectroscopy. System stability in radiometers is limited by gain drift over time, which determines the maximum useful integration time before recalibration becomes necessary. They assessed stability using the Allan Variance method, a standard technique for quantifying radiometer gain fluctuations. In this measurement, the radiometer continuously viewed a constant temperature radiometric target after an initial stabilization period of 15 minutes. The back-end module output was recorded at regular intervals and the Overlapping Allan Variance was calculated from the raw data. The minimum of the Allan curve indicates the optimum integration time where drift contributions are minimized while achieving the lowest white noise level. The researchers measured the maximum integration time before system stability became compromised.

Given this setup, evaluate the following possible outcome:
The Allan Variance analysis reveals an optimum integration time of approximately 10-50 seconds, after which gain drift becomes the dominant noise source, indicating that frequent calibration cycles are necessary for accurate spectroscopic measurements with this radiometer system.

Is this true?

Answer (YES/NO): NO